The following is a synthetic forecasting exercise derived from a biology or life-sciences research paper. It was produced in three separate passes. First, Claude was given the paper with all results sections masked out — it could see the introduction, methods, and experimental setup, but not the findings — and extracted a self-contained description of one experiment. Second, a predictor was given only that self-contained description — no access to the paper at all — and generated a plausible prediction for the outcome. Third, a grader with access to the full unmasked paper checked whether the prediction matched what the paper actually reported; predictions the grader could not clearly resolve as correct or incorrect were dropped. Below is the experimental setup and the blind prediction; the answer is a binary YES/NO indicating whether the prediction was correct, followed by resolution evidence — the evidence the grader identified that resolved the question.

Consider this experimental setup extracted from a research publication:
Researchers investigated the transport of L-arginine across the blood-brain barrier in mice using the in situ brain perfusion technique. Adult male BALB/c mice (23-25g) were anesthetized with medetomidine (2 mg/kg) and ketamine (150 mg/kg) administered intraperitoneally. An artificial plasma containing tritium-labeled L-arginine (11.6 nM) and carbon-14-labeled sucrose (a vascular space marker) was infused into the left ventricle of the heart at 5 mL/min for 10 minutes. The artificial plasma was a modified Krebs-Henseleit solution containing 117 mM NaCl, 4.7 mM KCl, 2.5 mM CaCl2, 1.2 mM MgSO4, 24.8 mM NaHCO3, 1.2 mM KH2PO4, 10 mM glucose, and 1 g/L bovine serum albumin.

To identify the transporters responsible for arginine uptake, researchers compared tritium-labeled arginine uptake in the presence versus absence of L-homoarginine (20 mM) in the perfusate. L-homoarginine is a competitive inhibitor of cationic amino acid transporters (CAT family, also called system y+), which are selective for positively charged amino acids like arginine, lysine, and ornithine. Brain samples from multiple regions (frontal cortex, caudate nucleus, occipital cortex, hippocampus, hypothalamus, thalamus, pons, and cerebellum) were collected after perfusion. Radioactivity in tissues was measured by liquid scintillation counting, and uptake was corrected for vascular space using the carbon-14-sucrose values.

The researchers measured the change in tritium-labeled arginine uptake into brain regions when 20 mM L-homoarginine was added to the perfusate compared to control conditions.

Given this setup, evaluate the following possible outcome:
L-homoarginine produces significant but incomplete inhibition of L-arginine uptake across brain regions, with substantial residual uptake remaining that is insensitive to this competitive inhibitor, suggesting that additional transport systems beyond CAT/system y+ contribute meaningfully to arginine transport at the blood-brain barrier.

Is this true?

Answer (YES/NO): NO